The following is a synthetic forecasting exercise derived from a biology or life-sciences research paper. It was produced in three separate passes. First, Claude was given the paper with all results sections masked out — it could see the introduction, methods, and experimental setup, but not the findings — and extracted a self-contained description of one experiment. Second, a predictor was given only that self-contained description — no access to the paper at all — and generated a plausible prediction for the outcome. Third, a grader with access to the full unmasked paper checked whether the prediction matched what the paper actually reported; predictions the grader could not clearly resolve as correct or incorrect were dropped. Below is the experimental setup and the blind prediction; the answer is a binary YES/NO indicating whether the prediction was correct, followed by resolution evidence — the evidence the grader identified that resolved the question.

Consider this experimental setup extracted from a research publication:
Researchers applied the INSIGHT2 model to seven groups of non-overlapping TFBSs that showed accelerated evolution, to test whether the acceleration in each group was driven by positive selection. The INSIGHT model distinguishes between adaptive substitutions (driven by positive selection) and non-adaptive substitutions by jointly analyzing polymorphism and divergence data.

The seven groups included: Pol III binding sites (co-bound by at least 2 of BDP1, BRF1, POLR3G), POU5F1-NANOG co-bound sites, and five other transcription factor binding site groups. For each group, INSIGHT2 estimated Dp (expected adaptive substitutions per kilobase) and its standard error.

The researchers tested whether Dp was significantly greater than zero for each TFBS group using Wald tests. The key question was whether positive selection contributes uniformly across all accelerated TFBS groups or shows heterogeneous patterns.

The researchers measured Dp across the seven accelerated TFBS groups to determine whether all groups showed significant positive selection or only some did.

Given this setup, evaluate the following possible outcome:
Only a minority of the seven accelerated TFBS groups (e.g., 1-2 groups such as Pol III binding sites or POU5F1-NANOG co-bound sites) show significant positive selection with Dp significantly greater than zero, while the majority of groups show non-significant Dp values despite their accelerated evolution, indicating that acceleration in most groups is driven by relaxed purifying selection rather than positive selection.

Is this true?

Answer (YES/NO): YES